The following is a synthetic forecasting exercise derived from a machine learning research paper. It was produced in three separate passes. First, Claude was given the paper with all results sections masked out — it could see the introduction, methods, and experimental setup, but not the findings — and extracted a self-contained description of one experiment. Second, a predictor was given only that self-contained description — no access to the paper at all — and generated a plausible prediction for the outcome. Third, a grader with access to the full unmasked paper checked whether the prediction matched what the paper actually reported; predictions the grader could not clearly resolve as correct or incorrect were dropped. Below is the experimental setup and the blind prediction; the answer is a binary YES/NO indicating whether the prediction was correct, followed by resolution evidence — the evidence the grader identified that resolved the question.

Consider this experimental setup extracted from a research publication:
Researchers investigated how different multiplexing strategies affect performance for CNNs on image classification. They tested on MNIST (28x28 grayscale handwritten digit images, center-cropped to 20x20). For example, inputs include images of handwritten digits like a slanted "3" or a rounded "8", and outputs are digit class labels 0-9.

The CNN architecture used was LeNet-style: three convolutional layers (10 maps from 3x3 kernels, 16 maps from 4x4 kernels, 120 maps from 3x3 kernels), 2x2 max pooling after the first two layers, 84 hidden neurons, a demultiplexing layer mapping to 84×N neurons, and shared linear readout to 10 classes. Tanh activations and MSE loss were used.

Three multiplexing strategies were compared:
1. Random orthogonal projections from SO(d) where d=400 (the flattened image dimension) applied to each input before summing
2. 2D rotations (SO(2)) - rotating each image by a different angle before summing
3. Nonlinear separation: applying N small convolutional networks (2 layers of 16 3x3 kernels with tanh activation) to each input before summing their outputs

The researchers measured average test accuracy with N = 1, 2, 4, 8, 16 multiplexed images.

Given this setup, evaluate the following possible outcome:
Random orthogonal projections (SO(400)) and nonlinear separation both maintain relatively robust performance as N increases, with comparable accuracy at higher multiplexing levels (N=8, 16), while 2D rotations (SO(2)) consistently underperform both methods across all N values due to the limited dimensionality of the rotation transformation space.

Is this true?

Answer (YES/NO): NO